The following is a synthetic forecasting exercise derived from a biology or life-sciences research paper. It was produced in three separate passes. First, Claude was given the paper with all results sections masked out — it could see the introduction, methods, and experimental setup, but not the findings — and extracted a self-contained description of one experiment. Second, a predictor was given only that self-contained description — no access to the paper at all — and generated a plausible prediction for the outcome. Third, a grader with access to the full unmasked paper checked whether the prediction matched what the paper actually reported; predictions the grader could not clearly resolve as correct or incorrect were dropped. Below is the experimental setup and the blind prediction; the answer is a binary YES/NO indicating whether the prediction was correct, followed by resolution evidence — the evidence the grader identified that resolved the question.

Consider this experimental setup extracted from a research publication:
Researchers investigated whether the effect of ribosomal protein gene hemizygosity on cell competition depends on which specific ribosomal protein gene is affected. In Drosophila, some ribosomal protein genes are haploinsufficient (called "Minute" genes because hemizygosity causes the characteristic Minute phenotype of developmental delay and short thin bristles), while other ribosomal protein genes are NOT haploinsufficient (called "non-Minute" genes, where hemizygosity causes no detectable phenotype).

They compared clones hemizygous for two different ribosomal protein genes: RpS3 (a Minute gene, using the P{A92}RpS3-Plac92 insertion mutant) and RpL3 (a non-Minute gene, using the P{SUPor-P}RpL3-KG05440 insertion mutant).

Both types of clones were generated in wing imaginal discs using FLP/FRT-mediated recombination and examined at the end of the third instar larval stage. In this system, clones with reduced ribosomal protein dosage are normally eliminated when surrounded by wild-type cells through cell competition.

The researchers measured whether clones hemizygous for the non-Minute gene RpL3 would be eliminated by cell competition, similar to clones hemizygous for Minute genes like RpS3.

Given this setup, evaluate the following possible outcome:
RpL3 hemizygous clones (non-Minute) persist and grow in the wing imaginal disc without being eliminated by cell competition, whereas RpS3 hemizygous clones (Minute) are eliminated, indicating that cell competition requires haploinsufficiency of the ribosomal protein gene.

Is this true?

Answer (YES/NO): YES